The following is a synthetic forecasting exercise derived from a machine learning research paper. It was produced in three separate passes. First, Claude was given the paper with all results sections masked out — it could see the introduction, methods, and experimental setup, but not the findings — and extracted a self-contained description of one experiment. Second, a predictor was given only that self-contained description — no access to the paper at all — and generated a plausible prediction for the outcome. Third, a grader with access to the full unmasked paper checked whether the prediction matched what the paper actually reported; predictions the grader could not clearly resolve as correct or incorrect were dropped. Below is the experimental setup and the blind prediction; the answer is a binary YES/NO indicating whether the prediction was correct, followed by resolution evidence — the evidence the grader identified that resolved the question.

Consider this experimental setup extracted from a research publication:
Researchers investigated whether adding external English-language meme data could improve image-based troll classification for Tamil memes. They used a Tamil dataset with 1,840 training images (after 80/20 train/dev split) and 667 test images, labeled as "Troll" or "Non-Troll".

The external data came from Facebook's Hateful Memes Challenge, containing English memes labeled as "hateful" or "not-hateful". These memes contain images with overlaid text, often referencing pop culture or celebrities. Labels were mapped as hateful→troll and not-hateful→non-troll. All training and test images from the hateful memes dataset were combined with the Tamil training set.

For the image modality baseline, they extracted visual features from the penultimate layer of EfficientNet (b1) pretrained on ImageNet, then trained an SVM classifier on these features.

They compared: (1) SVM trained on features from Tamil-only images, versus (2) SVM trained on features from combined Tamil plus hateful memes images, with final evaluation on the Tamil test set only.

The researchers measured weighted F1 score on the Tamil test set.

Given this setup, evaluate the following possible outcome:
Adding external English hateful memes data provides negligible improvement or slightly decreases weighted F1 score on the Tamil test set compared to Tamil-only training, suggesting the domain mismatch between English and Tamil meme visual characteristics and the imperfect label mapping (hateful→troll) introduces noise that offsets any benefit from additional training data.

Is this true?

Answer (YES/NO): NO